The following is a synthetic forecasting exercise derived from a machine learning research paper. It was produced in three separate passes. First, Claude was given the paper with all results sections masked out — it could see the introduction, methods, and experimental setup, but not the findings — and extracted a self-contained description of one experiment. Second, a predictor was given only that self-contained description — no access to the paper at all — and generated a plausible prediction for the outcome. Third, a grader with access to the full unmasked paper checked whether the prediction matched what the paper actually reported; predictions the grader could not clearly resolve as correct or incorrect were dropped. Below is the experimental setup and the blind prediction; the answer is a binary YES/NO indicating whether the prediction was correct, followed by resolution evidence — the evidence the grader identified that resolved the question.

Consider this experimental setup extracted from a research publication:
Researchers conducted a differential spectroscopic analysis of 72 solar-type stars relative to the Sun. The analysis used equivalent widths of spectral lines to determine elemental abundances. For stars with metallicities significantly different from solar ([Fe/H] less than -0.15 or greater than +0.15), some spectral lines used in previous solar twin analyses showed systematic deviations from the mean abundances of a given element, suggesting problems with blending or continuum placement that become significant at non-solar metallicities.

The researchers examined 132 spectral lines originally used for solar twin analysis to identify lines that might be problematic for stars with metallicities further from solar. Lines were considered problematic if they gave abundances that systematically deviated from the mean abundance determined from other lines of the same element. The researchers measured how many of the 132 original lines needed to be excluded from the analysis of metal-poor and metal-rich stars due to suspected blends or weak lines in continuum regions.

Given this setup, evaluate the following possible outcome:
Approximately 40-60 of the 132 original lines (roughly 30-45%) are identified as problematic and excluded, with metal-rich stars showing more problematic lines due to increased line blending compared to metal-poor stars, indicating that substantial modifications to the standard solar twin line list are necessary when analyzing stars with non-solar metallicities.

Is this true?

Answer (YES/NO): NO